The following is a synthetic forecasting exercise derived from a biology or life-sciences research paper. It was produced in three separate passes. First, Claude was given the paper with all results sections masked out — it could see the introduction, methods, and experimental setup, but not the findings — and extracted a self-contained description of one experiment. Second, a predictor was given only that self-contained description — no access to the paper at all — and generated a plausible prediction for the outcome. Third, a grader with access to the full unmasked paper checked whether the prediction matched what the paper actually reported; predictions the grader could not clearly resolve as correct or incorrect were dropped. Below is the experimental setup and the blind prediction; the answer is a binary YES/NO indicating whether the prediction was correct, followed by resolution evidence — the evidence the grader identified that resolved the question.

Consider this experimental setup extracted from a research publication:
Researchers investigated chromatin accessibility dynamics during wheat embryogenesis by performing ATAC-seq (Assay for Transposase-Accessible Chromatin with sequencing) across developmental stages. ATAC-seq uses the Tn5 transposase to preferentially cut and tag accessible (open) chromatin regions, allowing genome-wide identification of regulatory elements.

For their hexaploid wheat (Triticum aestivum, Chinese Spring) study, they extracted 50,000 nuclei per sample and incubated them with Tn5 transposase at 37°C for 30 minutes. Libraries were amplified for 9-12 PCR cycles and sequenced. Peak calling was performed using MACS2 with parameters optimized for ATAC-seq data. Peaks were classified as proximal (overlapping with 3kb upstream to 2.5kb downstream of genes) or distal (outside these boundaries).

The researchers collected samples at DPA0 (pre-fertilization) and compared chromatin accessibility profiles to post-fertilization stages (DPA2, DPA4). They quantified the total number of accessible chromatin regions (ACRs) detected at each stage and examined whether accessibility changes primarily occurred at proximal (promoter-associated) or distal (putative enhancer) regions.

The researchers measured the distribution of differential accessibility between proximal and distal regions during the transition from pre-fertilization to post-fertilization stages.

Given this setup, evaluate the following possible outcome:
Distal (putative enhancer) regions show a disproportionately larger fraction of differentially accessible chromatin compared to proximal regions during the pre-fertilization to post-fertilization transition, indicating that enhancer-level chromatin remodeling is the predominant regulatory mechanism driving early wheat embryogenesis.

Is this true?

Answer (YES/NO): NO